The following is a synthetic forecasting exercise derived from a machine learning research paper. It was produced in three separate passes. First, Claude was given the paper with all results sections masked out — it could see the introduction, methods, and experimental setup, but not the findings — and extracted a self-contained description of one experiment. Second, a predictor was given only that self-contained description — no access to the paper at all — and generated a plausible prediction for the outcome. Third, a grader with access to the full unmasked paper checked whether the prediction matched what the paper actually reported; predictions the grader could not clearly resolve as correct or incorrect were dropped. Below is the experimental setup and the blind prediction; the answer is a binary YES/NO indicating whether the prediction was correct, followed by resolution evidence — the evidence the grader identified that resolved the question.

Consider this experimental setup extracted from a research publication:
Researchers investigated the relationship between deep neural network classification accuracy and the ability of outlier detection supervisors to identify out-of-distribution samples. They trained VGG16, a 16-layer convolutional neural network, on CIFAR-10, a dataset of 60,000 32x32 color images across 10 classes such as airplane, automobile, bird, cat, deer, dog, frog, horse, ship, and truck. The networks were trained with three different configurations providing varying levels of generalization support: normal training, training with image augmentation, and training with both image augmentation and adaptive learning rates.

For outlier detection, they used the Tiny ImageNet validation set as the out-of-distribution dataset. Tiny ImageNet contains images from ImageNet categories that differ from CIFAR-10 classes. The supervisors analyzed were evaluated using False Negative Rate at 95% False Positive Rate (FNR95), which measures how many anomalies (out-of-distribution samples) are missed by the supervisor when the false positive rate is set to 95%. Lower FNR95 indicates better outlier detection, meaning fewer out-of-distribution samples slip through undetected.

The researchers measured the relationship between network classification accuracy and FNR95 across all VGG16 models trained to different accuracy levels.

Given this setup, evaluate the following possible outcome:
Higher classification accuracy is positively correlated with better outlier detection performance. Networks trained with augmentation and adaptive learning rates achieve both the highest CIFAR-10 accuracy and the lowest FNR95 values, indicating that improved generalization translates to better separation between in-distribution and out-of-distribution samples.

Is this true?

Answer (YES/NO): NO